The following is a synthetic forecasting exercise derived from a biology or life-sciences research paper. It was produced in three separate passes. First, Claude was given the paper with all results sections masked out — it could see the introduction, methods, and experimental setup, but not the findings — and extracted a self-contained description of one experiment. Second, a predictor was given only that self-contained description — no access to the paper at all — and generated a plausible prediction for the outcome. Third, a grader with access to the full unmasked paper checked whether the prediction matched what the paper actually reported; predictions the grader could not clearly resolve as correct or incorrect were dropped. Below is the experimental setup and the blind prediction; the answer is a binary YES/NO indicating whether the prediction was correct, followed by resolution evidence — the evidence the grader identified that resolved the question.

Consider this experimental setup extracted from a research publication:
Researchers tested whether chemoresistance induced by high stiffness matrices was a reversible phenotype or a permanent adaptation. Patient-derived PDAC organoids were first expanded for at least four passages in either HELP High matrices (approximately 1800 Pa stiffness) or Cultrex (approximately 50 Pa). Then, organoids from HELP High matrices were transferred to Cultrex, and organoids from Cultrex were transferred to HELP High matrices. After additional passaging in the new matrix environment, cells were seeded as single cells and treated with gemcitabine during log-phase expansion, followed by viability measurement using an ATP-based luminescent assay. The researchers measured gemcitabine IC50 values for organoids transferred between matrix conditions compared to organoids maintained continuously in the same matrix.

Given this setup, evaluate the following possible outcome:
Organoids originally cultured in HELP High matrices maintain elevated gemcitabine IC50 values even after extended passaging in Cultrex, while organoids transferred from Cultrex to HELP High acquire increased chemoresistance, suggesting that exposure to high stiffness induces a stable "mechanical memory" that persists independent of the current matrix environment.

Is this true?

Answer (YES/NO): NO